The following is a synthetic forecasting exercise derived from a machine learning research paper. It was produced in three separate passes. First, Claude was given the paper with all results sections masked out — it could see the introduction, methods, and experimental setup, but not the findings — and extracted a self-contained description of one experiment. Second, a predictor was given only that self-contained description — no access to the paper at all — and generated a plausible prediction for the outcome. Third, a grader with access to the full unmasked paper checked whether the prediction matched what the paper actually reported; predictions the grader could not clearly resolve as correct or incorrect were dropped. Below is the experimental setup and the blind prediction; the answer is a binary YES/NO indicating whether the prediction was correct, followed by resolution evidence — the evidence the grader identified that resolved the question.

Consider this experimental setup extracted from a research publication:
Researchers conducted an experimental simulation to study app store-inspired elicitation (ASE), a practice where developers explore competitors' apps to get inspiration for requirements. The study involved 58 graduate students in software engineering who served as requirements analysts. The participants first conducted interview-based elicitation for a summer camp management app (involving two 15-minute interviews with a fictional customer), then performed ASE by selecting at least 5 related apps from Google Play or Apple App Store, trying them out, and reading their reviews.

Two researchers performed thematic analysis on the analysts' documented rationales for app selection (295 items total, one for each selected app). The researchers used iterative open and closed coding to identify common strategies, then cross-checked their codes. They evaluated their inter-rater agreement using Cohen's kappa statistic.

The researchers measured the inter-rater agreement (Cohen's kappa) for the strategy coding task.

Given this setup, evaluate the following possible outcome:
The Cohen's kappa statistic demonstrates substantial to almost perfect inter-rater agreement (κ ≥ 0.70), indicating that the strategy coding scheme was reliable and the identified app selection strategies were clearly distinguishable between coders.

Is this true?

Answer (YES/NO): YES